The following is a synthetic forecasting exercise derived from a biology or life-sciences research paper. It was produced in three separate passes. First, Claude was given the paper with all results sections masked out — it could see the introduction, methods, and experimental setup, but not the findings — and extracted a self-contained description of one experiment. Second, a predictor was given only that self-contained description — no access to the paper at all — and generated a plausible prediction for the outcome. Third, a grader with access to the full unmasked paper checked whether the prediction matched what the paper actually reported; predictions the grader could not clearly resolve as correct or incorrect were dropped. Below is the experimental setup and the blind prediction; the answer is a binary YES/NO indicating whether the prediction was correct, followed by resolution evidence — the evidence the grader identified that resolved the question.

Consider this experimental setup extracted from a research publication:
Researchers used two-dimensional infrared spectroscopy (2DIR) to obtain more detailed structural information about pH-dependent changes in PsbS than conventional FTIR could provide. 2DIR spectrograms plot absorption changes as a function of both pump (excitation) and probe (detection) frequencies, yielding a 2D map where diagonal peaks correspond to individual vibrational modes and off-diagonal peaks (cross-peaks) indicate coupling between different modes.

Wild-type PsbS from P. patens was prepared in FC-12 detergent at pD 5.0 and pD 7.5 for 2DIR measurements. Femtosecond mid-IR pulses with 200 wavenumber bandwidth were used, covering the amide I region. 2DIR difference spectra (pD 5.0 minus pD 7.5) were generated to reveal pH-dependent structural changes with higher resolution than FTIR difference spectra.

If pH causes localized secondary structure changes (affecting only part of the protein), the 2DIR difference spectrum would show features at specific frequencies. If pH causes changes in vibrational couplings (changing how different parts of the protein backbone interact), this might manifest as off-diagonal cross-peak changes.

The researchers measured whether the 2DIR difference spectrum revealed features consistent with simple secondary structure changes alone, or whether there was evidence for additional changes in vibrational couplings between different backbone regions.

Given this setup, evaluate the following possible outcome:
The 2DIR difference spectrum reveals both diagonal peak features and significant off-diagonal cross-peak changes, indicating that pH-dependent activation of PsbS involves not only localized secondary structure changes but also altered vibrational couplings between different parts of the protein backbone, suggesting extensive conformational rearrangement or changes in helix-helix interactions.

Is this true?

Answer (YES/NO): YES